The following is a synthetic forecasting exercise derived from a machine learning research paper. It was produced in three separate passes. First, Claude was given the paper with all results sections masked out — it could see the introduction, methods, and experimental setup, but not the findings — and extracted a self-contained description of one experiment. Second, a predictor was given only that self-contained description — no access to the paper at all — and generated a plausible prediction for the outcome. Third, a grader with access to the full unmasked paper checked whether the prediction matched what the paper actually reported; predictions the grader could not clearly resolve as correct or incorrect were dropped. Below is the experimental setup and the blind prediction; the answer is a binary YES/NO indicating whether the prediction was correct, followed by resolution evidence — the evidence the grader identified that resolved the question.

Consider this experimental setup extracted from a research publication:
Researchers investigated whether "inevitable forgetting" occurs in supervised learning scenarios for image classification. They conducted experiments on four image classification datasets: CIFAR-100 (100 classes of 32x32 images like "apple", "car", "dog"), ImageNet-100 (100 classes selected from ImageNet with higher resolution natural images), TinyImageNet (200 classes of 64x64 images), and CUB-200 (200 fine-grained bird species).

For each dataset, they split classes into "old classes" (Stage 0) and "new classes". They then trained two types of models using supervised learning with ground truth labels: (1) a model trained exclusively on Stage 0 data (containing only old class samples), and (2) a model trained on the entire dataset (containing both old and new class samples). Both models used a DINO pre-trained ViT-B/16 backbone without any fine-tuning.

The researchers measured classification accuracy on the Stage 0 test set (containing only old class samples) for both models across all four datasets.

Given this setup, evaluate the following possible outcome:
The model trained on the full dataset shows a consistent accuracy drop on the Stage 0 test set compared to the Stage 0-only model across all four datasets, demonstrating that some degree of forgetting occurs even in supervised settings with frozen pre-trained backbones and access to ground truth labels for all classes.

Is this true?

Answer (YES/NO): YES